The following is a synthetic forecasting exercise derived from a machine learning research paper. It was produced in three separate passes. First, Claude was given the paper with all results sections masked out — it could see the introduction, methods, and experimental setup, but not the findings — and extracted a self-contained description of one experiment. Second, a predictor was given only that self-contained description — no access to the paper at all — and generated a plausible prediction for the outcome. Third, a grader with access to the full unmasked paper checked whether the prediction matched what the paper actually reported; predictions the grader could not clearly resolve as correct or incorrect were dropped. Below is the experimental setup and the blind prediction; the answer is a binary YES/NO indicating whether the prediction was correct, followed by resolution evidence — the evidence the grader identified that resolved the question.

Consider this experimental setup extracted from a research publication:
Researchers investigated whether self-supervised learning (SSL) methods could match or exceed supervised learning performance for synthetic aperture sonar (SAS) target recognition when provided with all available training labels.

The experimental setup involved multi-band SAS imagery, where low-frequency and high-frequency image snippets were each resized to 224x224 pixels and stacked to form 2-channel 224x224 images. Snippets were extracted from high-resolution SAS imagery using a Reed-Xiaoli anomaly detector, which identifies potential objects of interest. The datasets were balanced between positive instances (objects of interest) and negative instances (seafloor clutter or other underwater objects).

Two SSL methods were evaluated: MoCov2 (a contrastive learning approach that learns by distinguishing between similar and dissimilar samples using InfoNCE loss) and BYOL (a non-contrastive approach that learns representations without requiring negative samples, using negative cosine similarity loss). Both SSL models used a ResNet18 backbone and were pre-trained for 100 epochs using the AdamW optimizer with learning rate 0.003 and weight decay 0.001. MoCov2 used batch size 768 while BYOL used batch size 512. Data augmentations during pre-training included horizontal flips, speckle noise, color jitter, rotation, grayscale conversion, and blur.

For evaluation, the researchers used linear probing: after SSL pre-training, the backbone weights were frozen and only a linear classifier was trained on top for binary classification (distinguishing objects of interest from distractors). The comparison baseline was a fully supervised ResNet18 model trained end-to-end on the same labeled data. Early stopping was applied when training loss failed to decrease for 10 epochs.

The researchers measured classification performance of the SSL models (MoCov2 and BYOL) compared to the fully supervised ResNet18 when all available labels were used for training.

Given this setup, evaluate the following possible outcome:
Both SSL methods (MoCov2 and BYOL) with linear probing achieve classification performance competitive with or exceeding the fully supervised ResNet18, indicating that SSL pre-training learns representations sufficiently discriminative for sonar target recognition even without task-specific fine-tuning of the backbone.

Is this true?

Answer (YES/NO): NO